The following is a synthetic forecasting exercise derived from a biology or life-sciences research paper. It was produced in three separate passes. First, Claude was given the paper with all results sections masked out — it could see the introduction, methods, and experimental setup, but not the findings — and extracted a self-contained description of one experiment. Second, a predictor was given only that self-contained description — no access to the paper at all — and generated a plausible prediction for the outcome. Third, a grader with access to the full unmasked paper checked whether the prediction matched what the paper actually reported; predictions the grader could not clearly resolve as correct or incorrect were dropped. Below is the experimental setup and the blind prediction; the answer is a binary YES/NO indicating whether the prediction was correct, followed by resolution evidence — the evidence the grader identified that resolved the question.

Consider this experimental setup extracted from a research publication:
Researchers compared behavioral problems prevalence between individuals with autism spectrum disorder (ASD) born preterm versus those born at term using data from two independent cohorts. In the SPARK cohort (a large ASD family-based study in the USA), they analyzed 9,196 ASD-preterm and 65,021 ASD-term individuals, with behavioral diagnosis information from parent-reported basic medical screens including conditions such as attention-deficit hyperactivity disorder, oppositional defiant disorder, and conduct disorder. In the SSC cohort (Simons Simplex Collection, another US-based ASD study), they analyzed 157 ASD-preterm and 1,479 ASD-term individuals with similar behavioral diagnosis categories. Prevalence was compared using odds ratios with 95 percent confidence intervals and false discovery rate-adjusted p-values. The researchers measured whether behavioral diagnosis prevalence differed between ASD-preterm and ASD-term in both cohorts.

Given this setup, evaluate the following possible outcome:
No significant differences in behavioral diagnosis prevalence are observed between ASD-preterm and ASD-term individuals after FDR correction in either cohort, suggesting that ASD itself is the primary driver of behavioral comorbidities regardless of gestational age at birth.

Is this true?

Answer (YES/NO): NO